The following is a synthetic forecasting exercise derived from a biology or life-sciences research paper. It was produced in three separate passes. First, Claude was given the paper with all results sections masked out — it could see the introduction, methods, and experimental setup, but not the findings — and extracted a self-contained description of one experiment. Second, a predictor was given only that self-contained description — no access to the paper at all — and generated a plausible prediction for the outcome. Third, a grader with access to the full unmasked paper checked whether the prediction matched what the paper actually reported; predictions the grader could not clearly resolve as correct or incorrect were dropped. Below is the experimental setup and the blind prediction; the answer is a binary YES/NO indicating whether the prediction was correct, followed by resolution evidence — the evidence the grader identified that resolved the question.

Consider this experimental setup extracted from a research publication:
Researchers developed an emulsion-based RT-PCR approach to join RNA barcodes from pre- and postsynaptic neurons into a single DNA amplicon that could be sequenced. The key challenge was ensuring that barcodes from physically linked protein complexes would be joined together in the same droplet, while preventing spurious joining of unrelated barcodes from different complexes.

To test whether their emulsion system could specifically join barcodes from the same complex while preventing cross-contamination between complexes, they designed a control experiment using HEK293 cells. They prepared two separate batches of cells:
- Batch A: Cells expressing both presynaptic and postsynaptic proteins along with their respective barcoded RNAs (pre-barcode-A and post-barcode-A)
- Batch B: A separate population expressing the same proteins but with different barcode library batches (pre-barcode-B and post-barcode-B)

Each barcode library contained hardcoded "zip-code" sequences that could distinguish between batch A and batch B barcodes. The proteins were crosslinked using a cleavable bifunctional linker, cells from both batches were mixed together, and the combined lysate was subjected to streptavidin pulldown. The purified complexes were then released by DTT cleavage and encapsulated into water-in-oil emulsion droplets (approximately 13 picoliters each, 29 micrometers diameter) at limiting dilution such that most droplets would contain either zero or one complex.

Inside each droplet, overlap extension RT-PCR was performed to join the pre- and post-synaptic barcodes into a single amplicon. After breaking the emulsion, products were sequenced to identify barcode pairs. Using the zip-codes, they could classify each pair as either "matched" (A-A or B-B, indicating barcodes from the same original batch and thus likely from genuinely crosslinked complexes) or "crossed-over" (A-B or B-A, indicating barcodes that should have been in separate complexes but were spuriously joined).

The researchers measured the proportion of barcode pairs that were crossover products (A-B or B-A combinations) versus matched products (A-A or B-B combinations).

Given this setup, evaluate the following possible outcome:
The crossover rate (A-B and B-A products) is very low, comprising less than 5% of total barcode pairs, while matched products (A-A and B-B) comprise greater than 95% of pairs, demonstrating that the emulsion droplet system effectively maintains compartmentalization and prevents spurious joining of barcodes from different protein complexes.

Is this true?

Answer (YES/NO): NO